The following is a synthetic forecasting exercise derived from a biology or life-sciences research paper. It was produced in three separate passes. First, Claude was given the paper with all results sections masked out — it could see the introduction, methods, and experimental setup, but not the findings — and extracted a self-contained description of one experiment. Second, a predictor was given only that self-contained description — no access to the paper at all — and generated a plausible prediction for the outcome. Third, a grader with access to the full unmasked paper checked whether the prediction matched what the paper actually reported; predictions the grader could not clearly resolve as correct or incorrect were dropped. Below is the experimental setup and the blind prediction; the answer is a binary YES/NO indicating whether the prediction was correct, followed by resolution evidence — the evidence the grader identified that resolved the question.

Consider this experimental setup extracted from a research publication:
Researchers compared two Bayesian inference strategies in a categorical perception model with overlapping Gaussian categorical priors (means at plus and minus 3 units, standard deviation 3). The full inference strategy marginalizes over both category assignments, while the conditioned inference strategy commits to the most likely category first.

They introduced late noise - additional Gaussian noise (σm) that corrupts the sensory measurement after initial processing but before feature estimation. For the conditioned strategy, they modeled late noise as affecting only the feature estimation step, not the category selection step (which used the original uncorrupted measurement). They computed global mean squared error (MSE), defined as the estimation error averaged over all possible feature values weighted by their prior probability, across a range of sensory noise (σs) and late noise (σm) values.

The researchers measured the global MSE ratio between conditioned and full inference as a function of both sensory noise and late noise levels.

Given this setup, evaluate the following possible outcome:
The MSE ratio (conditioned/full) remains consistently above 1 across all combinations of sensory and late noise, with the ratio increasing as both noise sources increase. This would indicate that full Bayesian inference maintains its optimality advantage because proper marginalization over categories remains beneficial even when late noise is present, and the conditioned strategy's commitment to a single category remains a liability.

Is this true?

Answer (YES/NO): NO